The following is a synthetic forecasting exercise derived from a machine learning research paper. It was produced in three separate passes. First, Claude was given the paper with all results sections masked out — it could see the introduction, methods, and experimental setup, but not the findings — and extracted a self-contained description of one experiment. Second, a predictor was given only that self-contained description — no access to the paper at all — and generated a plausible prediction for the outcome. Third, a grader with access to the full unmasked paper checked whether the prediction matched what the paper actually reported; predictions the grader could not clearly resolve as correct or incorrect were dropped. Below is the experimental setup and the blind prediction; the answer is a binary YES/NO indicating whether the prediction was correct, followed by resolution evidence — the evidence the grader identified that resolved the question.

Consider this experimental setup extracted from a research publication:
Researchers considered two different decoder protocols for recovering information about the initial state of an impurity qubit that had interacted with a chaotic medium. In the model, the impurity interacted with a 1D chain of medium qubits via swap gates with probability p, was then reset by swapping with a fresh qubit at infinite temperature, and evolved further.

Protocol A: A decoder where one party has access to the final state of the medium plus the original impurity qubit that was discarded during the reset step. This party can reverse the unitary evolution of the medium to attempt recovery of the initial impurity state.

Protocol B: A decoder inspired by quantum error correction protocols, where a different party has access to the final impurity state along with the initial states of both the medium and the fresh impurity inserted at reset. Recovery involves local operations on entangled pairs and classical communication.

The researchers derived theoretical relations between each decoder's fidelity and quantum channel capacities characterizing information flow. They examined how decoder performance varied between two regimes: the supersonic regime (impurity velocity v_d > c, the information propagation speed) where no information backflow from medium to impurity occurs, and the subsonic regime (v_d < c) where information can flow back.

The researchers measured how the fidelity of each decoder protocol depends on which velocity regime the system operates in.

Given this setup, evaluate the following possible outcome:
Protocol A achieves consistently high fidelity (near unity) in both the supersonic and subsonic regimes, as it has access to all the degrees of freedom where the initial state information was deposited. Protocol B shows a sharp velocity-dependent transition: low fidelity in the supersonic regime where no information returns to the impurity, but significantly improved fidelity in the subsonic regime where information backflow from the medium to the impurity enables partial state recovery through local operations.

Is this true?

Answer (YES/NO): NO